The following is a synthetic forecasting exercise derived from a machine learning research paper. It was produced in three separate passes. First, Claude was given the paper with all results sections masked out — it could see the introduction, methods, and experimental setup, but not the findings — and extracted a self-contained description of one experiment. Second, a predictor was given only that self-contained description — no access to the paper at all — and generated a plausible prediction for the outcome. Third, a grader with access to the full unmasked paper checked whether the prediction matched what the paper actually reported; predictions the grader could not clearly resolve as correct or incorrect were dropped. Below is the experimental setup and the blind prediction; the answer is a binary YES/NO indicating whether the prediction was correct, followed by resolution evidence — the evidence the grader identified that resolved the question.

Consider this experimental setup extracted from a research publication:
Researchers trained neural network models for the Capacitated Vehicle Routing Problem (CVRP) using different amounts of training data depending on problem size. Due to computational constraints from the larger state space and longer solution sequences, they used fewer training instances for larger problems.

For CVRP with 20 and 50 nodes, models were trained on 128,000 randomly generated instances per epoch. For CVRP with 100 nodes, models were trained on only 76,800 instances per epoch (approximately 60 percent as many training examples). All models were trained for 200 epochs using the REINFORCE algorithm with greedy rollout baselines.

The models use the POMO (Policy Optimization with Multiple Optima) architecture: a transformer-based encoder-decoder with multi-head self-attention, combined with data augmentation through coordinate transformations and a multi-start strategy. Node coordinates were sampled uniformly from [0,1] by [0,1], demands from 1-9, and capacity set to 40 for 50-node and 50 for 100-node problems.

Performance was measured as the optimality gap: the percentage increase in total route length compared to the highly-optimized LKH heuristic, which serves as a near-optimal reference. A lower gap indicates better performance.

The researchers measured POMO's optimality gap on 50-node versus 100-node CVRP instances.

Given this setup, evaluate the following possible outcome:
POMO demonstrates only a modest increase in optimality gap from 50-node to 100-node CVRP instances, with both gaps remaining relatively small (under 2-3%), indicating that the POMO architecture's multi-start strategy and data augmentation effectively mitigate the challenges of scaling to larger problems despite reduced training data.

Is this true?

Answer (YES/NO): NO